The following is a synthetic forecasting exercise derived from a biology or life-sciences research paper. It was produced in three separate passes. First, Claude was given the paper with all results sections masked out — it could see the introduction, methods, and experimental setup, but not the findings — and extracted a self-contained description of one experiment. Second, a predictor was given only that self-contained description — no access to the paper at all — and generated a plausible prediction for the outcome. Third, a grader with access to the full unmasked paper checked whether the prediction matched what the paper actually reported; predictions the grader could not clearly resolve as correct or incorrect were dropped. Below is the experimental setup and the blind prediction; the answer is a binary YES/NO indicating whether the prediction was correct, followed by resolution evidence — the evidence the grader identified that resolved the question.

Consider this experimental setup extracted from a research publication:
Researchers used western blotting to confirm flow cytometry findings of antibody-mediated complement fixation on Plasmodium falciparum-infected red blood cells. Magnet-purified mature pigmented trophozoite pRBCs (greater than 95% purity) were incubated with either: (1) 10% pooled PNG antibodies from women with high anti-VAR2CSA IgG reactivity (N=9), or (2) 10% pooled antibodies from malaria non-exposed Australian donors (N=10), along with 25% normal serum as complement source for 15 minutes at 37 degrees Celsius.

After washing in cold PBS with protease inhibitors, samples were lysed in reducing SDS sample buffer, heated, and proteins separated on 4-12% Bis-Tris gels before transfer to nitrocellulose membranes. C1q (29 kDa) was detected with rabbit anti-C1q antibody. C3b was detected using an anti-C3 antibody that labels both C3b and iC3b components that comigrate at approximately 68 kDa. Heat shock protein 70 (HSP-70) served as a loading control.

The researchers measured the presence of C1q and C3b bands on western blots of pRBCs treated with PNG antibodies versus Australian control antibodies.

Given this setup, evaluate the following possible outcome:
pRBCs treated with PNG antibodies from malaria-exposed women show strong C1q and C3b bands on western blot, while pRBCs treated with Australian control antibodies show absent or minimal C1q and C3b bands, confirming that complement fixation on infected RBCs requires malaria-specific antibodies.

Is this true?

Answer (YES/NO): NO